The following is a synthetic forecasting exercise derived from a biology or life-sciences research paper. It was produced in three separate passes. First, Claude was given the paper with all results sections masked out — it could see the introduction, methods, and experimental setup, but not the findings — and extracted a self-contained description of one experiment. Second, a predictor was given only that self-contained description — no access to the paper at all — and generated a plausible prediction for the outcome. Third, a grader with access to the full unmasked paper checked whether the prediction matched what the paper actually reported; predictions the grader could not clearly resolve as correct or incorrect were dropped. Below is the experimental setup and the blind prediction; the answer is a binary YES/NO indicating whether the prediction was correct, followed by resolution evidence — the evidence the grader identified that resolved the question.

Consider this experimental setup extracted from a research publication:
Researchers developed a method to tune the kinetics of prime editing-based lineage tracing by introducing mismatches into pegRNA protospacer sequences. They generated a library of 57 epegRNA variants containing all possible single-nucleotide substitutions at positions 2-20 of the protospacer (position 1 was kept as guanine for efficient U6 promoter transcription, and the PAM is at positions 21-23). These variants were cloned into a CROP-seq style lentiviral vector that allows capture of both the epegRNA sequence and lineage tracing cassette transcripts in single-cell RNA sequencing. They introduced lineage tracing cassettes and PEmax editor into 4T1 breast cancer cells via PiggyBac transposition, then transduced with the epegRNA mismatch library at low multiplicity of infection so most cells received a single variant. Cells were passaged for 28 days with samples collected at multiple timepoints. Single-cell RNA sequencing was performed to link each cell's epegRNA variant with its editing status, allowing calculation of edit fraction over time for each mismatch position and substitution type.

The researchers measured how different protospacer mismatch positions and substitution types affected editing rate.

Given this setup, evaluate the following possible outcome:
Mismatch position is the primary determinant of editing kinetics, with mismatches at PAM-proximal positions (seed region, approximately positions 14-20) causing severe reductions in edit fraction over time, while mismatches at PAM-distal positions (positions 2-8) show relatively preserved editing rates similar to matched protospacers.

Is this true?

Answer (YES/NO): YES